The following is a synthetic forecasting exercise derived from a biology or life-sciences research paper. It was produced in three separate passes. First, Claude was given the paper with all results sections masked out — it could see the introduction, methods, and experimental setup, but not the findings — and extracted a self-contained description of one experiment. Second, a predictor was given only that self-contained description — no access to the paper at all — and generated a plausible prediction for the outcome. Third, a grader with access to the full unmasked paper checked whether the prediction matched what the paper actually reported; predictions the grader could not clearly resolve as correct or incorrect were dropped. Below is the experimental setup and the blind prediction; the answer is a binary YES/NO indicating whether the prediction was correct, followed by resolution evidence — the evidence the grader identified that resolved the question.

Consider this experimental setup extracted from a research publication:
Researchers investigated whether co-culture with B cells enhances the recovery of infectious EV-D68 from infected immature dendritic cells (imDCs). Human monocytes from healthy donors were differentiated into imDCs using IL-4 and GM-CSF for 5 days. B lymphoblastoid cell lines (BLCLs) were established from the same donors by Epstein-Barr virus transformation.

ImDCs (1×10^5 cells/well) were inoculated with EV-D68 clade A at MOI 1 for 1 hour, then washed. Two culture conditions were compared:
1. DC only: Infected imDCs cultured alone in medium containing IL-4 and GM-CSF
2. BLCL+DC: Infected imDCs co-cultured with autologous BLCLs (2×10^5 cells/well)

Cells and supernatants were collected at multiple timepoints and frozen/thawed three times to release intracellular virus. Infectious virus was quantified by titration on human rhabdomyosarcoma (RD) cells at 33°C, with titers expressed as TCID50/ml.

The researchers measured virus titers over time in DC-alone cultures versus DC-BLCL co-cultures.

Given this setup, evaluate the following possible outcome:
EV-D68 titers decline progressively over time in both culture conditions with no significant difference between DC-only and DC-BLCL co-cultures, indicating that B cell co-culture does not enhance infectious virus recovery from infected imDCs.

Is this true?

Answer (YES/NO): NO